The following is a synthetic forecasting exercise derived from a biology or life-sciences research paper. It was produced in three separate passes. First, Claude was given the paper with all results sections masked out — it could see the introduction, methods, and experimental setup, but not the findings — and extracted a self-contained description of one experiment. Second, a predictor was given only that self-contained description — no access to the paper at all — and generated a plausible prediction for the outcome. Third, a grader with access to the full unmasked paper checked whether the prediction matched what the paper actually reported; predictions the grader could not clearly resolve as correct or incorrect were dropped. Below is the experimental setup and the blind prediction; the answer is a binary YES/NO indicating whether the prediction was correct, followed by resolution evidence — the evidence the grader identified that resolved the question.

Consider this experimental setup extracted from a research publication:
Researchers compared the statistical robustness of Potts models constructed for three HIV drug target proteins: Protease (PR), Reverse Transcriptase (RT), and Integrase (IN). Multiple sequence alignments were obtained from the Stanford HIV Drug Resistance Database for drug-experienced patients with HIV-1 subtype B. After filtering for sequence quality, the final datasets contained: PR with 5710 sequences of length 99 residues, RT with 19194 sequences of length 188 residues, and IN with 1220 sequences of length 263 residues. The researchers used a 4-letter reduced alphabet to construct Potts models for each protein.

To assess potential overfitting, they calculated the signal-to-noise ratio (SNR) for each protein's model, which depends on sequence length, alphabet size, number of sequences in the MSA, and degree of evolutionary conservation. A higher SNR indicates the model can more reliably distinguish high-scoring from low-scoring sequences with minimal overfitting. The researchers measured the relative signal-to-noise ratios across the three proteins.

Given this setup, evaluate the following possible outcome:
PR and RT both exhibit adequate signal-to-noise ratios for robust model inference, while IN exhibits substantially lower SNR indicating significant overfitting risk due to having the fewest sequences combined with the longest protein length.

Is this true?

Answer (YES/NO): YES